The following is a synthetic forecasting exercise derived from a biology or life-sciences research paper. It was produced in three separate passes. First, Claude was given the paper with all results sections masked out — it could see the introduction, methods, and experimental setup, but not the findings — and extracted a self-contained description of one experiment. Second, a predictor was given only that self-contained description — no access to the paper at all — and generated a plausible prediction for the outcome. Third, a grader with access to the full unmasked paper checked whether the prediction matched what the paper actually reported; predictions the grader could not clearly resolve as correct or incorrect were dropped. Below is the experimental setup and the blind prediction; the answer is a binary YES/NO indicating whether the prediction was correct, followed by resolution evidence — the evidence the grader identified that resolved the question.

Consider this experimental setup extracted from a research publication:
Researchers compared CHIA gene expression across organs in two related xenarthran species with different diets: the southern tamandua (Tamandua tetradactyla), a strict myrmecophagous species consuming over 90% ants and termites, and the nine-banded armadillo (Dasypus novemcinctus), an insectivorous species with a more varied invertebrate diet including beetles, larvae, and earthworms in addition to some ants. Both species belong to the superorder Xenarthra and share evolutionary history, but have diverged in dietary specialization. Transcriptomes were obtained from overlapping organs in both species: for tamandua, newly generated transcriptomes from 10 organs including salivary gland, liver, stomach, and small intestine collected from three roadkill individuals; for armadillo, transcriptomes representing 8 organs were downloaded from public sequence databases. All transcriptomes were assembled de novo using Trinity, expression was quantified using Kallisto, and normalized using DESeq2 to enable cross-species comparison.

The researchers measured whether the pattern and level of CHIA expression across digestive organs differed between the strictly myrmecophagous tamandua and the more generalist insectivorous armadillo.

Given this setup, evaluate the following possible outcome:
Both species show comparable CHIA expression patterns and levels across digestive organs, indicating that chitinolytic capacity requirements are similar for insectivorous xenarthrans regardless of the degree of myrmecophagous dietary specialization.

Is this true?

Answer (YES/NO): NO